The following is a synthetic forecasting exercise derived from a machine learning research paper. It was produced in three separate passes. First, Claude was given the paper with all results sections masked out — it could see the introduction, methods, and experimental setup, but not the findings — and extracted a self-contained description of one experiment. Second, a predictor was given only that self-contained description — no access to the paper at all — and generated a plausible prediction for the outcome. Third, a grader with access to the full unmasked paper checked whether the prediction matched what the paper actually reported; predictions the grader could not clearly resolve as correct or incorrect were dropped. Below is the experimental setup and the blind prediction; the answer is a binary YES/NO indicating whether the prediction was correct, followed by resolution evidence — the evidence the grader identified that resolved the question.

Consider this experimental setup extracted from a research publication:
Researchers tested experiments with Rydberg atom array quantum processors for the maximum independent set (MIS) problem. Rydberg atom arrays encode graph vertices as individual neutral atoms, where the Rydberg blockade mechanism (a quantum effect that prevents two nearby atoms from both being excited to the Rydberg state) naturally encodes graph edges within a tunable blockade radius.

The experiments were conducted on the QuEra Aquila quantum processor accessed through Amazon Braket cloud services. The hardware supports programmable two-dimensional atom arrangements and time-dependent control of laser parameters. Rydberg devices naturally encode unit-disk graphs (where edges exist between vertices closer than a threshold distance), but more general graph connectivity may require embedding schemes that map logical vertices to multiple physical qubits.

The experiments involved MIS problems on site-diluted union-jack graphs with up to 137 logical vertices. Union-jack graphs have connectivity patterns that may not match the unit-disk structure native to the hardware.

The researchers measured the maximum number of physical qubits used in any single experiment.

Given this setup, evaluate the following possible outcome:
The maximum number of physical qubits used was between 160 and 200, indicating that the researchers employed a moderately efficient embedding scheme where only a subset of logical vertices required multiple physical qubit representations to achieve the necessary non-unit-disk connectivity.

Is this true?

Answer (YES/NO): NO